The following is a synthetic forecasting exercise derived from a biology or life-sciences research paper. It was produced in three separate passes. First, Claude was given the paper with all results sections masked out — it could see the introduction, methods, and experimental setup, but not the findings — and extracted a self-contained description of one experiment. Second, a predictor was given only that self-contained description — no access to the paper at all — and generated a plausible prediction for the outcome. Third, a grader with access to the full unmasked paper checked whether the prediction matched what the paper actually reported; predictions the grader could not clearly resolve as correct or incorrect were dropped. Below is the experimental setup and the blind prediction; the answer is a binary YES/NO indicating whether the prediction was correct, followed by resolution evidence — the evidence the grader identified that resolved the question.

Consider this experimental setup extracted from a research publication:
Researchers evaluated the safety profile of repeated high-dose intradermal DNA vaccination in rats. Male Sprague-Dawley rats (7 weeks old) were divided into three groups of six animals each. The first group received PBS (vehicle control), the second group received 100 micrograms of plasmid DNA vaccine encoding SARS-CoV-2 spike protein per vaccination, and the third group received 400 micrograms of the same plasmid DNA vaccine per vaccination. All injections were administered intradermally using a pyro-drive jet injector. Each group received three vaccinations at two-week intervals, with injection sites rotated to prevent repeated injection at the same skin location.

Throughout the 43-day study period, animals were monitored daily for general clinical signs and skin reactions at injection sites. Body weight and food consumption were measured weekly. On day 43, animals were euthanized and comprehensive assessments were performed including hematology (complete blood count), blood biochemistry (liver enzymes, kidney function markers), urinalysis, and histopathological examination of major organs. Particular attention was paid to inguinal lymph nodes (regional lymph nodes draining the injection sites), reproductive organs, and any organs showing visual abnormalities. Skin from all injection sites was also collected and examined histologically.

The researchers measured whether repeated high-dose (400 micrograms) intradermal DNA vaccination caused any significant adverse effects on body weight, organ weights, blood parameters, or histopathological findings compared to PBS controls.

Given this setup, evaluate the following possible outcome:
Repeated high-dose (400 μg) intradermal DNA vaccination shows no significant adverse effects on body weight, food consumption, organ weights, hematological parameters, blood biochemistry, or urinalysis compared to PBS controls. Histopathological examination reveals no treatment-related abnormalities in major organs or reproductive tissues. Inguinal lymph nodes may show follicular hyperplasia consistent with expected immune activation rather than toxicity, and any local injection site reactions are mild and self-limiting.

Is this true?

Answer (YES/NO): NO